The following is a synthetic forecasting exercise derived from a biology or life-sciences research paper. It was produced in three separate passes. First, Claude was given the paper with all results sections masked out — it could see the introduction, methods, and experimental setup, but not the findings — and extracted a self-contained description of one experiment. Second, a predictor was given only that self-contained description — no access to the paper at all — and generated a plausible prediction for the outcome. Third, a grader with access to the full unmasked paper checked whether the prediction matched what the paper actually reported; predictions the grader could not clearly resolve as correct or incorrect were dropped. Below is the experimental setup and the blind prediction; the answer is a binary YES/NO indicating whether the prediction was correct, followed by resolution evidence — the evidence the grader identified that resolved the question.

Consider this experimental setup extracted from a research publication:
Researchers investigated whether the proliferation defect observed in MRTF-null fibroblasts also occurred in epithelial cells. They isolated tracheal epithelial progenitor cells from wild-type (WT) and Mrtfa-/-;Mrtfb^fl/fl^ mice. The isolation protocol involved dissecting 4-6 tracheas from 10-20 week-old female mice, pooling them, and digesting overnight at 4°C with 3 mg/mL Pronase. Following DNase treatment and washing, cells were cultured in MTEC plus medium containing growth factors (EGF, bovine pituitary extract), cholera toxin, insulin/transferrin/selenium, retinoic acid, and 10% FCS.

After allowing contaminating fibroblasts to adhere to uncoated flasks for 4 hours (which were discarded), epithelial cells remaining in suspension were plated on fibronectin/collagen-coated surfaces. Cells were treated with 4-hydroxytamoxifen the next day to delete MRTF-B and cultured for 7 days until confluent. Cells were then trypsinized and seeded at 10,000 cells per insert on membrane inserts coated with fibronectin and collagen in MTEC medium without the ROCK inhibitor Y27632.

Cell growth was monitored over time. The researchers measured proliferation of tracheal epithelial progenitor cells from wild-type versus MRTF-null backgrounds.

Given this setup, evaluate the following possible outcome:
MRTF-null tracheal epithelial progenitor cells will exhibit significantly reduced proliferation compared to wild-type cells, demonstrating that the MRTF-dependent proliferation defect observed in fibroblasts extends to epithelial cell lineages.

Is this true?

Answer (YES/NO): YES